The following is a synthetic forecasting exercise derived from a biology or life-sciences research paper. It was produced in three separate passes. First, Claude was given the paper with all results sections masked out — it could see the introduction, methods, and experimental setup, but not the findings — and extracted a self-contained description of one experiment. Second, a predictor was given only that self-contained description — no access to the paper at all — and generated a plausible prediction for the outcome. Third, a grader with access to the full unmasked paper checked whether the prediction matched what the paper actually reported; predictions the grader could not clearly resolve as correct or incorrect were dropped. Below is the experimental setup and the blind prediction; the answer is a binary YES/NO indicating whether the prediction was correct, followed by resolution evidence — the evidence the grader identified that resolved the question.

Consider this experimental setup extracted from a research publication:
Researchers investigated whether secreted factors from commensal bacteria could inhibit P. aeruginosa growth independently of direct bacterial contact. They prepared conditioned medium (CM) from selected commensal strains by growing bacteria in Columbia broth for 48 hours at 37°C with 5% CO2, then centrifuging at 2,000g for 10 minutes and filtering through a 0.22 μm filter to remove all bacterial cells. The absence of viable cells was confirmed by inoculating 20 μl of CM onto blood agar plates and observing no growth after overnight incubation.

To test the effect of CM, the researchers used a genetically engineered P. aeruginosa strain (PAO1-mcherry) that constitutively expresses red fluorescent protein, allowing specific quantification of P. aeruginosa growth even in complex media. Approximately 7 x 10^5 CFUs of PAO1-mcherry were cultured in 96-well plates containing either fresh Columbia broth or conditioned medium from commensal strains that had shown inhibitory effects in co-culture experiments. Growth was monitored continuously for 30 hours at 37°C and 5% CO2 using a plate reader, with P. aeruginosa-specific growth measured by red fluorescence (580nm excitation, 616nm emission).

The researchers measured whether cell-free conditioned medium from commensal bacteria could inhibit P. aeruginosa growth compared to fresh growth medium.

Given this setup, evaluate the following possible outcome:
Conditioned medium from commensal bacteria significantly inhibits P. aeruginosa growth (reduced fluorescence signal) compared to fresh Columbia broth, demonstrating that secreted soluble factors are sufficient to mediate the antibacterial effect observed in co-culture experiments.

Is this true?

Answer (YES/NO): YES